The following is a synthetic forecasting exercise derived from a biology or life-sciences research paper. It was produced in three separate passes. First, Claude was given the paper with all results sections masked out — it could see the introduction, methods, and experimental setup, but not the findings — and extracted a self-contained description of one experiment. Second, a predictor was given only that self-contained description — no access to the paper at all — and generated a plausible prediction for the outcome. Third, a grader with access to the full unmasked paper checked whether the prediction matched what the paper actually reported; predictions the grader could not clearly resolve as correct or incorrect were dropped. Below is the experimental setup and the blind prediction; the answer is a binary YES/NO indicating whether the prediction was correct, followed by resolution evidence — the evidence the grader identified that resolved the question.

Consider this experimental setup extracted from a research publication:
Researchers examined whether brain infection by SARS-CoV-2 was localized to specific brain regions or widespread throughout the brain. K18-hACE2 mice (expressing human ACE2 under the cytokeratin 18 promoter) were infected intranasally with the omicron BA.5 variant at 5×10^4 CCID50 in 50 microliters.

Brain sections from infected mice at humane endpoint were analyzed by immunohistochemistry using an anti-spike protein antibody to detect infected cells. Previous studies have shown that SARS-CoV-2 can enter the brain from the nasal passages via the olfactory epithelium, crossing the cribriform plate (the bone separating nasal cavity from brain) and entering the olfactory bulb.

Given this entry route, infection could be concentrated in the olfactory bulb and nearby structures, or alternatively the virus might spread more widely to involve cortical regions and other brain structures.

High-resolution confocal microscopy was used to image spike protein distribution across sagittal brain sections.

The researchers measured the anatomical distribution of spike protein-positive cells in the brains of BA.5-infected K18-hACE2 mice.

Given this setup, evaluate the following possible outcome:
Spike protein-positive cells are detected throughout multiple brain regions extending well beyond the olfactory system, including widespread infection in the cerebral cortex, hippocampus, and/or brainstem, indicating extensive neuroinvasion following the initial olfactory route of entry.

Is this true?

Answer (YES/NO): YES